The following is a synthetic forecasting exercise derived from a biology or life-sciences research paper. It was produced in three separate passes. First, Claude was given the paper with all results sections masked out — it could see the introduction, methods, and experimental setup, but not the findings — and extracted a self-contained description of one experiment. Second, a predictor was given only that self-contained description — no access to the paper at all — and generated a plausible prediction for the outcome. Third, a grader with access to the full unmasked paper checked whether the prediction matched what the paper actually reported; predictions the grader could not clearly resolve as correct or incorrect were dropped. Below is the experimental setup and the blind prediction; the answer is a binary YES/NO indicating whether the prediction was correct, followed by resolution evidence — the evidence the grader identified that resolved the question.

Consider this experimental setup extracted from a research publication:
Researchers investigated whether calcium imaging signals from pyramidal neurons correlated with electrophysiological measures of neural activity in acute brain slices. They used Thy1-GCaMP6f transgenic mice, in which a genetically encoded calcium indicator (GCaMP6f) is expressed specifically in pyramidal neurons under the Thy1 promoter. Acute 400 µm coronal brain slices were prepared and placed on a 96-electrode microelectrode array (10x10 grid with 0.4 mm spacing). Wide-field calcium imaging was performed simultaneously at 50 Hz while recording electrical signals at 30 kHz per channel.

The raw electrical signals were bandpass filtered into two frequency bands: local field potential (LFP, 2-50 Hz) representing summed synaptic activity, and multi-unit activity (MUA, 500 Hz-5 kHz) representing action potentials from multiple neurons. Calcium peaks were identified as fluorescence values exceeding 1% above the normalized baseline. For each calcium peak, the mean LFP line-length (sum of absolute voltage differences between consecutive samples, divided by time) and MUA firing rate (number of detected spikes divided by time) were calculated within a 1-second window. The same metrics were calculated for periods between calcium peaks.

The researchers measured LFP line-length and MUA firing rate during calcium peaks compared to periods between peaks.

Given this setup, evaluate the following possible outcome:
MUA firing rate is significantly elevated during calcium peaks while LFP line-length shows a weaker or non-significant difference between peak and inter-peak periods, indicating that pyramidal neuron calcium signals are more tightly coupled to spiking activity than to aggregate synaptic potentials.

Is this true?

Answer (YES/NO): NO